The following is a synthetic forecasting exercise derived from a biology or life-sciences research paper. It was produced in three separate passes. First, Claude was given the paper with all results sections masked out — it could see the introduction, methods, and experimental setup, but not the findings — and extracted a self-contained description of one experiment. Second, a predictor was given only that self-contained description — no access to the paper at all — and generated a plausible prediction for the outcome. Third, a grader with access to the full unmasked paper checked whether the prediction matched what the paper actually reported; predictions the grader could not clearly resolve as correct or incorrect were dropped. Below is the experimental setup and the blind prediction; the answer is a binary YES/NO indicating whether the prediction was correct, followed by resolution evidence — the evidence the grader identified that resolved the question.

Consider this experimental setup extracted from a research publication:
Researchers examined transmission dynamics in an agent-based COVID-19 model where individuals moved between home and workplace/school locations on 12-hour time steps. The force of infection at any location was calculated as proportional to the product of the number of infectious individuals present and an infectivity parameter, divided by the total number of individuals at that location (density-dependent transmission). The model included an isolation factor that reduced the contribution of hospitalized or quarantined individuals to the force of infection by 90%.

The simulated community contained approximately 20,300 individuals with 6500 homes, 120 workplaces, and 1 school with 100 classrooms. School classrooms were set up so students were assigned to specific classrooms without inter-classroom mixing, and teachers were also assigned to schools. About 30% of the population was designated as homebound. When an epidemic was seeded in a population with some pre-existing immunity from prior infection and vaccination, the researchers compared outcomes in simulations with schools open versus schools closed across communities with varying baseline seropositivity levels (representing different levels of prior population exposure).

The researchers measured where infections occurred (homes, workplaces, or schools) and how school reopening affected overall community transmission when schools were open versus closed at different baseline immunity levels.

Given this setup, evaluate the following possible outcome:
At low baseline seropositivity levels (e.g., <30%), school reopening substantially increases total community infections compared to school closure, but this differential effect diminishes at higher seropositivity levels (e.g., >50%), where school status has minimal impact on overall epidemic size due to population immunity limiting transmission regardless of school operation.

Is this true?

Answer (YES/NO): NO